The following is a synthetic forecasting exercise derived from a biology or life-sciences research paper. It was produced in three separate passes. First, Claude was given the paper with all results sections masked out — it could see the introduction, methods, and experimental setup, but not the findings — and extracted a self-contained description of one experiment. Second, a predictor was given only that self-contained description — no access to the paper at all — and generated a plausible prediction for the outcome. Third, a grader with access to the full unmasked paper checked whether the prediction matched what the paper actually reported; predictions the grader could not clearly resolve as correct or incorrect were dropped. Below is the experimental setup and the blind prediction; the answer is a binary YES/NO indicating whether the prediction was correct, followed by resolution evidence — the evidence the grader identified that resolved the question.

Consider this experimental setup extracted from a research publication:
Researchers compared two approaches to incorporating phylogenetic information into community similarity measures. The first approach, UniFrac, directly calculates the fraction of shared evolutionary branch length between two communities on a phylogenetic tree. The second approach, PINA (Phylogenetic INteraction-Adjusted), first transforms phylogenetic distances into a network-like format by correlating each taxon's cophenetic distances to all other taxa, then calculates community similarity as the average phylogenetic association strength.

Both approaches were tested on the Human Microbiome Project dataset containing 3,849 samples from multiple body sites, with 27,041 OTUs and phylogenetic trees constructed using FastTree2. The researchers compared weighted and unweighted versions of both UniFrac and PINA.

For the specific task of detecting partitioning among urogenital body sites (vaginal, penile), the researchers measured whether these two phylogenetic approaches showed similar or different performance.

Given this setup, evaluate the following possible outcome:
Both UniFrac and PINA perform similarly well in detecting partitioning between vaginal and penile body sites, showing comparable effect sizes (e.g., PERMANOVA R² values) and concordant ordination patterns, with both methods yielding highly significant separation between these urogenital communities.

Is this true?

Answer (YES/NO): YES